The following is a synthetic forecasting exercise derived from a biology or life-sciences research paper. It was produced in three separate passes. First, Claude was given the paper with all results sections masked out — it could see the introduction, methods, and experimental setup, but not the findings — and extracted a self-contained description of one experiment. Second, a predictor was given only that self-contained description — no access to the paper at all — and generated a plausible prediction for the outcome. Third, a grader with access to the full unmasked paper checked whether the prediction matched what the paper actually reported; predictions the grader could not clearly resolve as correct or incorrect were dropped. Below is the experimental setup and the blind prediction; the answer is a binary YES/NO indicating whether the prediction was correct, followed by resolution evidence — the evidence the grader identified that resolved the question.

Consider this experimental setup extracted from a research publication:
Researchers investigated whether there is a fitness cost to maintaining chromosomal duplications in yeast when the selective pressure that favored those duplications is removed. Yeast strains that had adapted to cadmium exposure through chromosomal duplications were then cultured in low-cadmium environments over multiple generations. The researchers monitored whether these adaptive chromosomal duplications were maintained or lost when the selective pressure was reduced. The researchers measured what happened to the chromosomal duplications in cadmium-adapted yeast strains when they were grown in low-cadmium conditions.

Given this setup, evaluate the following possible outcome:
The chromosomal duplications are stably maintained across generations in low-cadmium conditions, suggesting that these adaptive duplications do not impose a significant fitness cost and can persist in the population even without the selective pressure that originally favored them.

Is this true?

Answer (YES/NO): NO